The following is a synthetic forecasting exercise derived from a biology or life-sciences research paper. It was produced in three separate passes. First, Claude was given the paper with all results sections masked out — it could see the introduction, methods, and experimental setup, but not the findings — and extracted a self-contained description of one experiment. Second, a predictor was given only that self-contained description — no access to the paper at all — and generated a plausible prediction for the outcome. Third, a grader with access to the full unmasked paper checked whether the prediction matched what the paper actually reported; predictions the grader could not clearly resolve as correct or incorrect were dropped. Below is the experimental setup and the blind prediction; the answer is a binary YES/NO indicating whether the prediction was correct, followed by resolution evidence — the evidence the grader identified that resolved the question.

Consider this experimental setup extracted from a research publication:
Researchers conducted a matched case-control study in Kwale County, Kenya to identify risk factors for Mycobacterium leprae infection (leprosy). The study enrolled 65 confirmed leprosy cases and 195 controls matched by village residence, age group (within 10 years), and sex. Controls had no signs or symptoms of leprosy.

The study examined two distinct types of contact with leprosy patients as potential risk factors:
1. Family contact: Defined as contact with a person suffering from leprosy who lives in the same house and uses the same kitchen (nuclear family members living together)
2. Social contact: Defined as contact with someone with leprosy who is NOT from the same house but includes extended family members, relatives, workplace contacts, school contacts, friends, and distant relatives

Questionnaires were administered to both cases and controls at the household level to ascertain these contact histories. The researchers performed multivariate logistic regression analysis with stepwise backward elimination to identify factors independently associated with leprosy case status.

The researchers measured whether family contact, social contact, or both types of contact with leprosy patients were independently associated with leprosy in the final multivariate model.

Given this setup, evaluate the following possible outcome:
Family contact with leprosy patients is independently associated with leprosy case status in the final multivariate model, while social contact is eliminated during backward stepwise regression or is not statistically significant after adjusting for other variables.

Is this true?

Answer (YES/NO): NO